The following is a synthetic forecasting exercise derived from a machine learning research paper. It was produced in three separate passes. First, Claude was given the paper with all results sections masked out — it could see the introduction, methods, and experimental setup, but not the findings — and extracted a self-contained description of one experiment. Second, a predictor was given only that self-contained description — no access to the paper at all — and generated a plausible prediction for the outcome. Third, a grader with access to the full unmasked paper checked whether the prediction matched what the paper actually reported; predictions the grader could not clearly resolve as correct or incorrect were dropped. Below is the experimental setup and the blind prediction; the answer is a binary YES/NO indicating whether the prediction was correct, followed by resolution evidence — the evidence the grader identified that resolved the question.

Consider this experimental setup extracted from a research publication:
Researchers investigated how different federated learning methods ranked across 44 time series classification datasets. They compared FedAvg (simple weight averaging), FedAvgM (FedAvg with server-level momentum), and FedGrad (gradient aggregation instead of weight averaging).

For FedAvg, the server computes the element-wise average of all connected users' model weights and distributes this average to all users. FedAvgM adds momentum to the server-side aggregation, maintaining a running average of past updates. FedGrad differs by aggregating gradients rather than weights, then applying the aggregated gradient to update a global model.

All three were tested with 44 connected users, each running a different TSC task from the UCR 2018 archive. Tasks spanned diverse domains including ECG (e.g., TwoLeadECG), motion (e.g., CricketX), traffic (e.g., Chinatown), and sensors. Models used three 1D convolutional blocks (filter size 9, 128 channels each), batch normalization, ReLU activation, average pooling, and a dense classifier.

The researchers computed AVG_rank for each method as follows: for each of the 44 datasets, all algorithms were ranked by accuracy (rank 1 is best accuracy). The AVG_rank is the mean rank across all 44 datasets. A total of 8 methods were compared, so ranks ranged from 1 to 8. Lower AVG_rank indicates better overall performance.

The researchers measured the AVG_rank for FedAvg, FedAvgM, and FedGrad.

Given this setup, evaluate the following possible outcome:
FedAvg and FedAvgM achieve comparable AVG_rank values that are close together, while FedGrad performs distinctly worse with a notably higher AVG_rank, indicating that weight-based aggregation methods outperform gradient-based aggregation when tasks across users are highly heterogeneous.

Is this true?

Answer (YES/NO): NO